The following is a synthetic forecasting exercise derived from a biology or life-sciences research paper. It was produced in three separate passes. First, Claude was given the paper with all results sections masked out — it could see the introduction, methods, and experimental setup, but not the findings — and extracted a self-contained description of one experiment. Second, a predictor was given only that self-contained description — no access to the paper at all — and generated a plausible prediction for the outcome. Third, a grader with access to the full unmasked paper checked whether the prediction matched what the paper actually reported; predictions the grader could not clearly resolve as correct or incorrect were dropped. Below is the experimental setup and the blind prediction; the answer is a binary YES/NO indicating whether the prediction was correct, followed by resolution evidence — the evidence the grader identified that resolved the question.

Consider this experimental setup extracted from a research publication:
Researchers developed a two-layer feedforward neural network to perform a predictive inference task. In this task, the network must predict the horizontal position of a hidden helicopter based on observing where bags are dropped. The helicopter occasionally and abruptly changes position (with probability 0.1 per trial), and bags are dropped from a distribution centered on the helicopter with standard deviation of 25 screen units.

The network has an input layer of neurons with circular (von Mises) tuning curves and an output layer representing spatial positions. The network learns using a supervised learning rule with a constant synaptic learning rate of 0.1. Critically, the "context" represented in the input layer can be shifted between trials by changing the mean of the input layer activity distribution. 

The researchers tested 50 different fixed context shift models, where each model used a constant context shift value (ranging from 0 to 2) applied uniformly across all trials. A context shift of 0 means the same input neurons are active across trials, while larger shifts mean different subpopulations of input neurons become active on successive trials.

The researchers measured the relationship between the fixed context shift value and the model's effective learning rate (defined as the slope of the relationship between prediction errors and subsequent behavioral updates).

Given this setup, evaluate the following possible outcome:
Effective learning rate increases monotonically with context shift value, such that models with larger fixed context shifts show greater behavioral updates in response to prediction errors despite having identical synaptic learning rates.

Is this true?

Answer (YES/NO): YES